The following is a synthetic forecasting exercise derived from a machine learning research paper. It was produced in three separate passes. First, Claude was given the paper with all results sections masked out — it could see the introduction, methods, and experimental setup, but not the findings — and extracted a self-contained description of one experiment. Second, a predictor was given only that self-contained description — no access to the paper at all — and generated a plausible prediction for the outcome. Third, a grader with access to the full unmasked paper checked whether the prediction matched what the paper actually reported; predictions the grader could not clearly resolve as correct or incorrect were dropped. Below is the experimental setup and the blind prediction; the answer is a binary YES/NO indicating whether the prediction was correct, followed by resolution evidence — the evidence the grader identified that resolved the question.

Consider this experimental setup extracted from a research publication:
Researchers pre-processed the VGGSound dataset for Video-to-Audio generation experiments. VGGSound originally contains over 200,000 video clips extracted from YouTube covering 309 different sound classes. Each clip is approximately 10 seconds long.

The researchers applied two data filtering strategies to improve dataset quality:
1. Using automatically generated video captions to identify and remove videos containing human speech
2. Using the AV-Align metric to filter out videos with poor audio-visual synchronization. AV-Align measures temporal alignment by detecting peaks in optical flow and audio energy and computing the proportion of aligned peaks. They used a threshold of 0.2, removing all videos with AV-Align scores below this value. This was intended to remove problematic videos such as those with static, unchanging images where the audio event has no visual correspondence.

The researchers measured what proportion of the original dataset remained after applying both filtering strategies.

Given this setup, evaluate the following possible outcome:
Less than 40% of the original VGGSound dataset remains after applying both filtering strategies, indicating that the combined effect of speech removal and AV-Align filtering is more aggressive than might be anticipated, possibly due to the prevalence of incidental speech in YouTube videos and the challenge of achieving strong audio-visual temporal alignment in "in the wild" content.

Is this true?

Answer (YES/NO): YES